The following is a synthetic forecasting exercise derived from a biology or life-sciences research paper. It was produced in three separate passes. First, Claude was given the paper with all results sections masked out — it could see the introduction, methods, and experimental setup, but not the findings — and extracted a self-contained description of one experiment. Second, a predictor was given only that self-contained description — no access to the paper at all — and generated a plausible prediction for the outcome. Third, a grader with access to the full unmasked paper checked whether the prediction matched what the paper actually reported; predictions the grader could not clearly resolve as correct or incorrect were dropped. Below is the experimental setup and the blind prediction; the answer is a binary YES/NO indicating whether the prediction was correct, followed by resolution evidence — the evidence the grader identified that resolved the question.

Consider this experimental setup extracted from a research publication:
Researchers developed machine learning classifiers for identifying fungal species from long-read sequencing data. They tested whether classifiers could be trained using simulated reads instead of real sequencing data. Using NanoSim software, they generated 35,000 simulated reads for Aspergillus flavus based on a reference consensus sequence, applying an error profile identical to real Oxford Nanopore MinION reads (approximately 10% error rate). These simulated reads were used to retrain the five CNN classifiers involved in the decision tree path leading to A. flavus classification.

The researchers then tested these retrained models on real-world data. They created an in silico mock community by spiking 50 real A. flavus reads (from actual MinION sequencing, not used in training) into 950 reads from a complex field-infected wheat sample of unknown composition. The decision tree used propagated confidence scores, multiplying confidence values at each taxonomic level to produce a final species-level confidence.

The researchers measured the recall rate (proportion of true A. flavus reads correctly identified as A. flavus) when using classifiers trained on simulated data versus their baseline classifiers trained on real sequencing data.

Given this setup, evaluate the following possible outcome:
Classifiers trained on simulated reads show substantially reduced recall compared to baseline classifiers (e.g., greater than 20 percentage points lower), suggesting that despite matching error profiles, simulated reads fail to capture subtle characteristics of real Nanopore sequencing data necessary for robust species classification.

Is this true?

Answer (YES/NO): NO